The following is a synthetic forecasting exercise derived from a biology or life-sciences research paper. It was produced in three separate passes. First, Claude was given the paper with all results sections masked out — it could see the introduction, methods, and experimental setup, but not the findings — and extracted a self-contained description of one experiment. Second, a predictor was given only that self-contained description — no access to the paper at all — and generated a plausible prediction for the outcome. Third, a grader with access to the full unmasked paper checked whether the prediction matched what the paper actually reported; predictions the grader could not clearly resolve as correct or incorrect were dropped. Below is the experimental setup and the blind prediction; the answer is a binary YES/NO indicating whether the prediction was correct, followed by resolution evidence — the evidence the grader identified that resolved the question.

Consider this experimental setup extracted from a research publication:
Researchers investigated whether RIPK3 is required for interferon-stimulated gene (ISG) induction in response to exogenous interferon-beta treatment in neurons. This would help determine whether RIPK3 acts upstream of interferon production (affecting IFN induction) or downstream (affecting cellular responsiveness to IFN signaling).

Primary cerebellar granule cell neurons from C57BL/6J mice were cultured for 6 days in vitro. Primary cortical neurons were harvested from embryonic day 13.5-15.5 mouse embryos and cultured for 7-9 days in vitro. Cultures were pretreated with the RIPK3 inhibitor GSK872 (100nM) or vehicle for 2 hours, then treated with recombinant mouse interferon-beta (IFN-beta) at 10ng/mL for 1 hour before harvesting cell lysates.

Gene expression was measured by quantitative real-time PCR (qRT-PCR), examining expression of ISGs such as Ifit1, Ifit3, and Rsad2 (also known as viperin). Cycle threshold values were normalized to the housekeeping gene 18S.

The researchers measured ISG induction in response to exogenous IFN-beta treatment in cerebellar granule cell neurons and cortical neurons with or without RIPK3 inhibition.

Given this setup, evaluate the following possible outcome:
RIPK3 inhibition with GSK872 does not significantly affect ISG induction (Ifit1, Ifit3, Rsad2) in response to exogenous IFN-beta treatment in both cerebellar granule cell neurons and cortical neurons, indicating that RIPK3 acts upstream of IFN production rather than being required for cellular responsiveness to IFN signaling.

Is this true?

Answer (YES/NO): YES